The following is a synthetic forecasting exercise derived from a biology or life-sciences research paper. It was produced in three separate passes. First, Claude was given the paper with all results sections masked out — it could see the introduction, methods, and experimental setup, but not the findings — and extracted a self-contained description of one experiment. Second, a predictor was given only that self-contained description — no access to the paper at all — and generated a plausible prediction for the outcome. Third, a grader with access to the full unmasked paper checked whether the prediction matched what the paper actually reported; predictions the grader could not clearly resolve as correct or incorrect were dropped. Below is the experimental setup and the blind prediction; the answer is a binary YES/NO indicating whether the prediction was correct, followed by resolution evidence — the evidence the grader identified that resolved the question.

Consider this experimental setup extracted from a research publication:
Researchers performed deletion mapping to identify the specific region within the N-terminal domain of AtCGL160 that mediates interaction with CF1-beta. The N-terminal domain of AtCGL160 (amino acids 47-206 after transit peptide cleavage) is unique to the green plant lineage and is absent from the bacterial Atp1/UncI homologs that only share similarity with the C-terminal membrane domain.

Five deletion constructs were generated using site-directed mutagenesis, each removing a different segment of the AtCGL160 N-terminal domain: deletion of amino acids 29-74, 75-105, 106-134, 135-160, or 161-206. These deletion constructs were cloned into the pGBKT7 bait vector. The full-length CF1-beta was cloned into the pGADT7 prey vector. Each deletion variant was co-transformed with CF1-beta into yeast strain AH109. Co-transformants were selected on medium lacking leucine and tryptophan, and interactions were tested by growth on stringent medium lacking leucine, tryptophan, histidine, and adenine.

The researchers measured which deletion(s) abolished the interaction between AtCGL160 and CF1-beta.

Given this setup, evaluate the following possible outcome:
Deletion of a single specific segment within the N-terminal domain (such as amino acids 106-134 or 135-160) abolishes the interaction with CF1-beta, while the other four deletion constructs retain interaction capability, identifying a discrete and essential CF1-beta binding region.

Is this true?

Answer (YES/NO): NO